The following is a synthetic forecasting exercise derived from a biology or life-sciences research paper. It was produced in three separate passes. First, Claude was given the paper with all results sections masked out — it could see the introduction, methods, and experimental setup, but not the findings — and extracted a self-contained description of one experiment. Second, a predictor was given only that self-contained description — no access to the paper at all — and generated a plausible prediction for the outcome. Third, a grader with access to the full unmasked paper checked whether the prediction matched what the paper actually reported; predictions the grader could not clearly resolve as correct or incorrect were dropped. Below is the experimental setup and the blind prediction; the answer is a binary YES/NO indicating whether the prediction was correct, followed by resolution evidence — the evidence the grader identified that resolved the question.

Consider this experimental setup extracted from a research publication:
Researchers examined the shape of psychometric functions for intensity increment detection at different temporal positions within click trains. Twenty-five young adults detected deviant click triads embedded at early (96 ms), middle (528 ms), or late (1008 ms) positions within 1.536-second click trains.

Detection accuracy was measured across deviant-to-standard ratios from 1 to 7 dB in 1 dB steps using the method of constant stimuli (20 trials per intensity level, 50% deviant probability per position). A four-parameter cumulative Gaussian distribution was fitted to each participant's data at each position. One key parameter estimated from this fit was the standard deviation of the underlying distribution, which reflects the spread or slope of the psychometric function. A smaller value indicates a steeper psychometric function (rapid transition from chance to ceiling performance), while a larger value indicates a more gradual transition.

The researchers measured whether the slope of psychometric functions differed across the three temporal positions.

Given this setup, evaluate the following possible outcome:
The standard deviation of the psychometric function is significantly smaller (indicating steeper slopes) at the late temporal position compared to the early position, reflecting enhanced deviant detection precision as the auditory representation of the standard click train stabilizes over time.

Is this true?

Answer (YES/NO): YES